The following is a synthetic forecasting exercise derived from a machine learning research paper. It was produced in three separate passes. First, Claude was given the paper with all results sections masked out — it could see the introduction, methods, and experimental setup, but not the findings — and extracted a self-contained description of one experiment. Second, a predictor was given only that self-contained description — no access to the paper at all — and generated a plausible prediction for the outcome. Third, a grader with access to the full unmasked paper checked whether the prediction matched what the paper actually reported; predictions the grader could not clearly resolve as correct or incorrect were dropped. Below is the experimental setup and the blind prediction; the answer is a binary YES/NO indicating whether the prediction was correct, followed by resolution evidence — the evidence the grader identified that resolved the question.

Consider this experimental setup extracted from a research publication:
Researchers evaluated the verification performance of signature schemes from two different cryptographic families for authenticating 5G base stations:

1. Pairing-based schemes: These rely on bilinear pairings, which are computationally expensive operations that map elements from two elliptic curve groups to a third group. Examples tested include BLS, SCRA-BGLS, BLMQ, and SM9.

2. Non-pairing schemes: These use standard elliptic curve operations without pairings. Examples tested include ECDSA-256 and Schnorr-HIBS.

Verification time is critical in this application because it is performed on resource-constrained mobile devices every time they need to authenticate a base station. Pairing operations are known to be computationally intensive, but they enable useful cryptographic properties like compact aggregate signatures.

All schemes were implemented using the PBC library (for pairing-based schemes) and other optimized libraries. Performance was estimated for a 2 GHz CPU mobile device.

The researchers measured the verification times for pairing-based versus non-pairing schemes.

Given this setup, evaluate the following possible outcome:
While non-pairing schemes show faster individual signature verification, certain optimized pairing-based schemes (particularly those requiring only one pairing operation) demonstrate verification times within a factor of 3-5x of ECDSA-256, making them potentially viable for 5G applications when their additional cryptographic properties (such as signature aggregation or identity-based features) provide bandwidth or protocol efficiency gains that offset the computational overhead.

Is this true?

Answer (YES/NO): NO